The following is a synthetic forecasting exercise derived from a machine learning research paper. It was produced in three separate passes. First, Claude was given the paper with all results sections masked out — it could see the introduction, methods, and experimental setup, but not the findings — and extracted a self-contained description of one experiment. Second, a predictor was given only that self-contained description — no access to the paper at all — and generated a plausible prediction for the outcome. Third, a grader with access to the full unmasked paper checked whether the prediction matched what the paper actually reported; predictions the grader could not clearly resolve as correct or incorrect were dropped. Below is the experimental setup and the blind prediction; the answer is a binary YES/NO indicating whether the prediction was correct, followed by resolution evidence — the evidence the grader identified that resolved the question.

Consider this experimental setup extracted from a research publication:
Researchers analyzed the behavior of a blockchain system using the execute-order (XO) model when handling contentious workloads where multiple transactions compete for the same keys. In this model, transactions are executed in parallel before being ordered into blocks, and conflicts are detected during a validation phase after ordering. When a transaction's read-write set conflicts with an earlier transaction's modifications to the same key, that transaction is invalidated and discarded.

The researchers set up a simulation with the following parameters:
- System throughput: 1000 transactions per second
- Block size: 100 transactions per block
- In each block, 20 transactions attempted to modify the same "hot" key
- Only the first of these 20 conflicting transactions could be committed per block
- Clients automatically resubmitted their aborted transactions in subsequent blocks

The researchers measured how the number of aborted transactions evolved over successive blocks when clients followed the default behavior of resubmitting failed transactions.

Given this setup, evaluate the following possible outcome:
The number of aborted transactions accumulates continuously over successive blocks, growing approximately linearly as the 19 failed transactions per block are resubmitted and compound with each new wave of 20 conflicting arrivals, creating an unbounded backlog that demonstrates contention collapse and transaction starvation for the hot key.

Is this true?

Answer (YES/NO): YES